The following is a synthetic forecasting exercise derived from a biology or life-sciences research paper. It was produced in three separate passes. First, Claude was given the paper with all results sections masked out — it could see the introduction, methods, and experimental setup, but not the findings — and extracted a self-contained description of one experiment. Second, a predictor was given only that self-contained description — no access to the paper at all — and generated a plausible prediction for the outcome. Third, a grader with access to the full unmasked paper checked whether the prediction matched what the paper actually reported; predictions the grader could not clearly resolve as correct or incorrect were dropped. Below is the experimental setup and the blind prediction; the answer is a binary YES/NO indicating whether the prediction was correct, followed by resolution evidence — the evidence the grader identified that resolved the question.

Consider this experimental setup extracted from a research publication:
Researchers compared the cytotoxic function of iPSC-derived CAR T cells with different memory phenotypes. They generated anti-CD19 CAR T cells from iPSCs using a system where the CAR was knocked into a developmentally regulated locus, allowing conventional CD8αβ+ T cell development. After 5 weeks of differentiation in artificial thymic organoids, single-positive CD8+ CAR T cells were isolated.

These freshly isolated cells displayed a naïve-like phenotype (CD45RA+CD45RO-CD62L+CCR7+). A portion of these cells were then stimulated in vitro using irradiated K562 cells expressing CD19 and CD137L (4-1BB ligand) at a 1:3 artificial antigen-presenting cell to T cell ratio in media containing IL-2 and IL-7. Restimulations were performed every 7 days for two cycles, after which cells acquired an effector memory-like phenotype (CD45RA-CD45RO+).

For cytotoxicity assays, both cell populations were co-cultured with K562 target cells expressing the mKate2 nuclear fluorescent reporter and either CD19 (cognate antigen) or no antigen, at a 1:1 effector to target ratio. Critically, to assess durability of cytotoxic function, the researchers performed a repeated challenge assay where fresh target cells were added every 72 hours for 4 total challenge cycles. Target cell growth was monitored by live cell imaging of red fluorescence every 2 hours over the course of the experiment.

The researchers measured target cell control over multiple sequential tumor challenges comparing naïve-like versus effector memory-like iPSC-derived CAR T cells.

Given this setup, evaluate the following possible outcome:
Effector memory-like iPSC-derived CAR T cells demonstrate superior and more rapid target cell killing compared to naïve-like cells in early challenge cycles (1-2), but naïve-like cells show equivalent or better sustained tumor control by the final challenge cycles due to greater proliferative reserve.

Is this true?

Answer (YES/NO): NO